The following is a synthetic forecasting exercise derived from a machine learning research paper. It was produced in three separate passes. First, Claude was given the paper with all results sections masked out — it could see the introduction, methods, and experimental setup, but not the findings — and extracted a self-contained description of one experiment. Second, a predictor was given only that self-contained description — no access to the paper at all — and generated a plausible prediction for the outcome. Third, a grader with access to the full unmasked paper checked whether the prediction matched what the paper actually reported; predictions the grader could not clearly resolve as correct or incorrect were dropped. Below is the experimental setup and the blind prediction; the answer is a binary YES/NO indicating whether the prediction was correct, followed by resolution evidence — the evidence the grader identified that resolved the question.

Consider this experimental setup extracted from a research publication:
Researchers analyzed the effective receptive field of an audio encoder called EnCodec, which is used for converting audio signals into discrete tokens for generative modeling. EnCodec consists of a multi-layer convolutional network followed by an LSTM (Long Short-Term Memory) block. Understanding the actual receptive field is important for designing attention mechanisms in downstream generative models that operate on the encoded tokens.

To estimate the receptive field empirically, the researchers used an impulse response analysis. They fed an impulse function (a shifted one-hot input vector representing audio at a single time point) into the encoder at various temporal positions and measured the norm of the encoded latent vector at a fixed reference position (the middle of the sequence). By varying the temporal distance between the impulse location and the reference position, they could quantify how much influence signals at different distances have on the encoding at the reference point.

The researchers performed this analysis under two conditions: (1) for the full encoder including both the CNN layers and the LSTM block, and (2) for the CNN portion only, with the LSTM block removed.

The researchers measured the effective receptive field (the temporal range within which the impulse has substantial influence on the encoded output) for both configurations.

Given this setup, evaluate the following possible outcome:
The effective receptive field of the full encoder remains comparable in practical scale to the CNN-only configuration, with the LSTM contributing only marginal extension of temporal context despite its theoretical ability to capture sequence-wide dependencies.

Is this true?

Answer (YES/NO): YES